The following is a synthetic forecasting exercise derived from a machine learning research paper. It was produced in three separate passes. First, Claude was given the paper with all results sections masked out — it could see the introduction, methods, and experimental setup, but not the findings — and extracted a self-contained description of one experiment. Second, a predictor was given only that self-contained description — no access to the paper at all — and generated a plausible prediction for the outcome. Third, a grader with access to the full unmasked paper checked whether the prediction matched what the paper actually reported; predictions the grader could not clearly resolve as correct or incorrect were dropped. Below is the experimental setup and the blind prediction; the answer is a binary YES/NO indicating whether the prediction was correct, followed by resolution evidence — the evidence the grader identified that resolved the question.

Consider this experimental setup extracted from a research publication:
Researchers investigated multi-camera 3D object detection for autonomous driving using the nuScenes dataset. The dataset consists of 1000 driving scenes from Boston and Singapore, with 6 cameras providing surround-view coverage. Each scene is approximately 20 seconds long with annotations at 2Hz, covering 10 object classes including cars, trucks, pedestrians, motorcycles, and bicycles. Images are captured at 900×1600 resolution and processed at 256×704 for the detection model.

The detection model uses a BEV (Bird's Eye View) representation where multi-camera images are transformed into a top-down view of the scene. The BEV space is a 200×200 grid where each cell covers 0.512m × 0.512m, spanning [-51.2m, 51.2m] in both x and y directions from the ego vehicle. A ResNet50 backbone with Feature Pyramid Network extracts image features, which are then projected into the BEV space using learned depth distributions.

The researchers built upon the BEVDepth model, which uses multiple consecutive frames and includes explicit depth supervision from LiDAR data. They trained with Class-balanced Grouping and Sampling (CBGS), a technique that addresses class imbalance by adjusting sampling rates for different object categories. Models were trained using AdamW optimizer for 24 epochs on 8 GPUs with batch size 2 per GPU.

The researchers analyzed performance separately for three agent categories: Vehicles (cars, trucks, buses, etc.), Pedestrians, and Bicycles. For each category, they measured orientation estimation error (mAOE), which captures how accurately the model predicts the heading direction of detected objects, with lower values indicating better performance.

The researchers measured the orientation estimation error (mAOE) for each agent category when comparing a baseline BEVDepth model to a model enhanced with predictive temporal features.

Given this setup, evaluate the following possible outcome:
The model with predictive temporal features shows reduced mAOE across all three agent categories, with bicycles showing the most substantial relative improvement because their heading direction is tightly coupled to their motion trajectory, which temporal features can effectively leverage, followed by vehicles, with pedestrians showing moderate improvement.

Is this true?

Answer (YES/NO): NO